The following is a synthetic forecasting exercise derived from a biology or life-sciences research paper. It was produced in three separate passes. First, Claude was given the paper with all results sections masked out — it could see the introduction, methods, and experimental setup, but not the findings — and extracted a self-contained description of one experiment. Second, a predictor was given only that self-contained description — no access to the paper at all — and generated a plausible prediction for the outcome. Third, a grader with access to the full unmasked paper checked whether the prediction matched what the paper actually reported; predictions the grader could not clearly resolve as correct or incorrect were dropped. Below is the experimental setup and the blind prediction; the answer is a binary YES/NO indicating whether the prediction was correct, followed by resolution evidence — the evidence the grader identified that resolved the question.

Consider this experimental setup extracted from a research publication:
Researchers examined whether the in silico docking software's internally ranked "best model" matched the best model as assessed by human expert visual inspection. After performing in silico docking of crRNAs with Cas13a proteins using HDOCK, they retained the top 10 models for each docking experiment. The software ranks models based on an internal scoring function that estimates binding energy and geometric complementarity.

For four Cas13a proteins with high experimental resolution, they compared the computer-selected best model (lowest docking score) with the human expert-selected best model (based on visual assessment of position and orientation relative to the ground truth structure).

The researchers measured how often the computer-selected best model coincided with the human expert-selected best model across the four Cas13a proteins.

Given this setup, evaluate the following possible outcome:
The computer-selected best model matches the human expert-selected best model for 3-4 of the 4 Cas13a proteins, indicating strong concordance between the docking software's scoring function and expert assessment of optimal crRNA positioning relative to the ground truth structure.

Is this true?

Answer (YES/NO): YES